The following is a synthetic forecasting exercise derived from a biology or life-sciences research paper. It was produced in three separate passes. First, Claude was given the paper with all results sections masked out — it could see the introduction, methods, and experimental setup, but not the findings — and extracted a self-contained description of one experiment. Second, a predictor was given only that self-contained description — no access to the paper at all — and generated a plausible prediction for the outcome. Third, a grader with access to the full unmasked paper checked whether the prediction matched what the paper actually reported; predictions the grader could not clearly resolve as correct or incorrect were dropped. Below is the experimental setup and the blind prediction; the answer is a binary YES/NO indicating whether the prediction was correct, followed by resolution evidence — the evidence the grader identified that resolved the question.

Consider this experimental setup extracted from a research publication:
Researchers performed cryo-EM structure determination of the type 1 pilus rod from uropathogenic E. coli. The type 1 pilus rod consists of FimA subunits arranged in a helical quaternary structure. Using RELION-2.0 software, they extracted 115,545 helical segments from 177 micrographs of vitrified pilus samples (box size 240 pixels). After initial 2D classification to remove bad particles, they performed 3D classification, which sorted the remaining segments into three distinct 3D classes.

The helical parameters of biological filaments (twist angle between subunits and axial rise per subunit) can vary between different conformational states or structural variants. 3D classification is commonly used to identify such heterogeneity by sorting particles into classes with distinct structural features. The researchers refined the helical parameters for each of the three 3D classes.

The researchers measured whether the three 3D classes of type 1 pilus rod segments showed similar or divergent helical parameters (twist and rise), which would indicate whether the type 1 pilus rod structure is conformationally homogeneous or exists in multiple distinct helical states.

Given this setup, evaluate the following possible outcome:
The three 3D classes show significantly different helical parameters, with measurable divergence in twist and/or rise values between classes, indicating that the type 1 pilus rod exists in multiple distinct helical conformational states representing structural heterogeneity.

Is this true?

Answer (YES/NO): NO